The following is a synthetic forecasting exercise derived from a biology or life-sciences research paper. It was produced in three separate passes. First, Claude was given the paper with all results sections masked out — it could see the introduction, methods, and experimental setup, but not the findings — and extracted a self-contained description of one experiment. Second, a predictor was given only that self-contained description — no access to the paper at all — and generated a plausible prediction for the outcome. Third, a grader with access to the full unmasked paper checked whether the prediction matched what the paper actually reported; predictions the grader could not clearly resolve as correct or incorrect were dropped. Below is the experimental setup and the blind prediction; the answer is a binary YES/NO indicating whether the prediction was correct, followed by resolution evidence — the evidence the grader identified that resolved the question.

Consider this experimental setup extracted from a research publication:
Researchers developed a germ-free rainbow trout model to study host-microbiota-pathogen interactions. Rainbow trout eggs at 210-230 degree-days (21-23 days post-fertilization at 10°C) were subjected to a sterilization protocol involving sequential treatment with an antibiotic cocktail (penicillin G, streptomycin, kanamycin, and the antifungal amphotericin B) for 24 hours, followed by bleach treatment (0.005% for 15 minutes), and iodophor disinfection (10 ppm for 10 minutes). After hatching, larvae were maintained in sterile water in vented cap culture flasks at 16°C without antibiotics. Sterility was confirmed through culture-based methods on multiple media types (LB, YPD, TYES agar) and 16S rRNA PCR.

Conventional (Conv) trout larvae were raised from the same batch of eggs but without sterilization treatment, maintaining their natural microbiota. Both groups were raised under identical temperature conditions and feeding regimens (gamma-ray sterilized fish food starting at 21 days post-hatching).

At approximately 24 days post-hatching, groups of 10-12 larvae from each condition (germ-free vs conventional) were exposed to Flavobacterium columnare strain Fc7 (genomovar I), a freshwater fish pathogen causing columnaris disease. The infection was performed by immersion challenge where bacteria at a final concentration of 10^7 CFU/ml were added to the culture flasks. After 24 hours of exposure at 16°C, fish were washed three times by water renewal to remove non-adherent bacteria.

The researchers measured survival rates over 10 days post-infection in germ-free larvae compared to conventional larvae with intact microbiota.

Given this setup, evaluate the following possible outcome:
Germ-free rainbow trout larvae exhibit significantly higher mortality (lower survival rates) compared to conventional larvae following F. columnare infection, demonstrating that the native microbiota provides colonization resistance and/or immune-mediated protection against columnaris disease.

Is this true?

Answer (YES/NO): YES